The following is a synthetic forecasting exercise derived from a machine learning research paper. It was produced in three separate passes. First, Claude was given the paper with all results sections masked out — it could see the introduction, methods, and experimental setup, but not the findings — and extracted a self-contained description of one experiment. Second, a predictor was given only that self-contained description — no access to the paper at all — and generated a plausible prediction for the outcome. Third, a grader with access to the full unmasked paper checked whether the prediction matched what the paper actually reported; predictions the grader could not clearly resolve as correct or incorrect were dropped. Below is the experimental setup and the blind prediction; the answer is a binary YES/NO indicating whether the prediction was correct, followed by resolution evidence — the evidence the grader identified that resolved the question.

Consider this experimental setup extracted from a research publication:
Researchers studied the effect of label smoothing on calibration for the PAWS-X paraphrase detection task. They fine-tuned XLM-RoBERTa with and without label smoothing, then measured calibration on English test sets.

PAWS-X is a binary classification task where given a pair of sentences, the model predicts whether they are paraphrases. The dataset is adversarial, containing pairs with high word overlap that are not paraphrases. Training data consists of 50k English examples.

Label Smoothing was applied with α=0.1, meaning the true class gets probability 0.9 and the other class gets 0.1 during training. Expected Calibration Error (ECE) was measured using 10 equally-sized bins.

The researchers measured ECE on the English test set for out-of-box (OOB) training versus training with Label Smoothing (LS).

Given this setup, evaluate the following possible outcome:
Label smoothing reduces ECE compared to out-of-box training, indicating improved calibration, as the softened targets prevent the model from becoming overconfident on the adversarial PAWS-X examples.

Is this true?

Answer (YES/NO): NO